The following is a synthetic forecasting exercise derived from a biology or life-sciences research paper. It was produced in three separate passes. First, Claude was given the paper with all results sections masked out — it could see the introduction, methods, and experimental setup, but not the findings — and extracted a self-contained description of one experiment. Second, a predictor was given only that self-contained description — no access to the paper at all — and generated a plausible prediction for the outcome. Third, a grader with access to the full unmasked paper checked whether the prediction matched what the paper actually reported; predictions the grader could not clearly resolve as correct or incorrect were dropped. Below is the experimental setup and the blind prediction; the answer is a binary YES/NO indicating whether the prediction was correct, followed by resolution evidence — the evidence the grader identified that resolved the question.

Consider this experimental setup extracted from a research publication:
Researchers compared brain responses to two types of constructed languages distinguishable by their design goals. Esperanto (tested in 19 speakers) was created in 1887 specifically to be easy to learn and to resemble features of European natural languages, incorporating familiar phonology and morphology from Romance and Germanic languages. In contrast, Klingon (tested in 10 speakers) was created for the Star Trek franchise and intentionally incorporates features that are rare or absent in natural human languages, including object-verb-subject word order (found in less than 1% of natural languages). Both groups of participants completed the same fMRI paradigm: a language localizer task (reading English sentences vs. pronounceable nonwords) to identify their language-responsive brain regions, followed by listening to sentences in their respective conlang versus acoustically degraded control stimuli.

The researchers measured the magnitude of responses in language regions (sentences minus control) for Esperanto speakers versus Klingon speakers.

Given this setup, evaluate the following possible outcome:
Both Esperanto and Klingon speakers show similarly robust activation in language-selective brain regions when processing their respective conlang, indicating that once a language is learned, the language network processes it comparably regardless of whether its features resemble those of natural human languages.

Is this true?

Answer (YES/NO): YES